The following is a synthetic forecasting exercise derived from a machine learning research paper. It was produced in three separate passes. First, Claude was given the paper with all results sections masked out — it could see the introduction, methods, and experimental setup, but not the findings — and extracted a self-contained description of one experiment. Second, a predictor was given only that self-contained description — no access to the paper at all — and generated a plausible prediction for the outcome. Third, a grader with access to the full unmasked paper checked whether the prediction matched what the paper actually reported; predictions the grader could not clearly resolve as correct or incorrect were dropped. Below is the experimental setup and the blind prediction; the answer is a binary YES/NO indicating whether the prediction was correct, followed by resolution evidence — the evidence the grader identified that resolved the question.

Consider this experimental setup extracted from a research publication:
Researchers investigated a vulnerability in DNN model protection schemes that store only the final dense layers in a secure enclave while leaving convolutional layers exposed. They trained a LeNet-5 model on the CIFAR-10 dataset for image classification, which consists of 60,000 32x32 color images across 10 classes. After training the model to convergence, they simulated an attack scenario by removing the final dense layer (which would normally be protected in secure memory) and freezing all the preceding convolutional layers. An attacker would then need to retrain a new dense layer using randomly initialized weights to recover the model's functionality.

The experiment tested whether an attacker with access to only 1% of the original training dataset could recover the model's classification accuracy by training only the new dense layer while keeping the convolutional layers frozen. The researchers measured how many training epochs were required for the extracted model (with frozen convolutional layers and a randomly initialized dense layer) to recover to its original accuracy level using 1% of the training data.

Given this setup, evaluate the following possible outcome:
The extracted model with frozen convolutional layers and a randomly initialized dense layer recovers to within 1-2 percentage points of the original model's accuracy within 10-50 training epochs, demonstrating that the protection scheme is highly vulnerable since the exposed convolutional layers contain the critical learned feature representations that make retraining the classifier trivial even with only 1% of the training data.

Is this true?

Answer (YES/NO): YES